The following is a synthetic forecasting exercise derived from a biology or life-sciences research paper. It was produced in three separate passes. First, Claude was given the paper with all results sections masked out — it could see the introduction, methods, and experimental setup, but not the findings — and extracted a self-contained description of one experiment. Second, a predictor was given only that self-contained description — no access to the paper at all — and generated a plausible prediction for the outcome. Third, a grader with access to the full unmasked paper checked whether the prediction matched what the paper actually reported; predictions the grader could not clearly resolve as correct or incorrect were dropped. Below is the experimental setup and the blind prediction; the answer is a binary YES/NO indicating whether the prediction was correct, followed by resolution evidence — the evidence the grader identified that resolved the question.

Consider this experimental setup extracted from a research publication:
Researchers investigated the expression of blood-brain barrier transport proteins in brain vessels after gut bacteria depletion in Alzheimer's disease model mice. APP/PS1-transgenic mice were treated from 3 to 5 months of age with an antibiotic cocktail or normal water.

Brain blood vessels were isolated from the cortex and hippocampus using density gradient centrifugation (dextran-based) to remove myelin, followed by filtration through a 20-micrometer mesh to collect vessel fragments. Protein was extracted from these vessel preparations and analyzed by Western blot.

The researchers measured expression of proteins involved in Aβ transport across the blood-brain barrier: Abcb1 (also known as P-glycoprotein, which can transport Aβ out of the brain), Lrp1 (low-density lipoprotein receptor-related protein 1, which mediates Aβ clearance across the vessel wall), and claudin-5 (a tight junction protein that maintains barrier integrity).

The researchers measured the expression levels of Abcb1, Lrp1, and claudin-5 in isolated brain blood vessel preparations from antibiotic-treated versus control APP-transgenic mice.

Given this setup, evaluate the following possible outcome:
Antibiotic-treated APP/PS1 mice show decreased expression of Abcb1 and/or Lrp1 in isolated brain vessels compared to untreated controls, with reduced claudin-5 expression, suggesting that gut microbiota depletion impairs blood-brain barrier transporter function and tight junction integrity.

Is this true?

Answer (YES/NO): NO